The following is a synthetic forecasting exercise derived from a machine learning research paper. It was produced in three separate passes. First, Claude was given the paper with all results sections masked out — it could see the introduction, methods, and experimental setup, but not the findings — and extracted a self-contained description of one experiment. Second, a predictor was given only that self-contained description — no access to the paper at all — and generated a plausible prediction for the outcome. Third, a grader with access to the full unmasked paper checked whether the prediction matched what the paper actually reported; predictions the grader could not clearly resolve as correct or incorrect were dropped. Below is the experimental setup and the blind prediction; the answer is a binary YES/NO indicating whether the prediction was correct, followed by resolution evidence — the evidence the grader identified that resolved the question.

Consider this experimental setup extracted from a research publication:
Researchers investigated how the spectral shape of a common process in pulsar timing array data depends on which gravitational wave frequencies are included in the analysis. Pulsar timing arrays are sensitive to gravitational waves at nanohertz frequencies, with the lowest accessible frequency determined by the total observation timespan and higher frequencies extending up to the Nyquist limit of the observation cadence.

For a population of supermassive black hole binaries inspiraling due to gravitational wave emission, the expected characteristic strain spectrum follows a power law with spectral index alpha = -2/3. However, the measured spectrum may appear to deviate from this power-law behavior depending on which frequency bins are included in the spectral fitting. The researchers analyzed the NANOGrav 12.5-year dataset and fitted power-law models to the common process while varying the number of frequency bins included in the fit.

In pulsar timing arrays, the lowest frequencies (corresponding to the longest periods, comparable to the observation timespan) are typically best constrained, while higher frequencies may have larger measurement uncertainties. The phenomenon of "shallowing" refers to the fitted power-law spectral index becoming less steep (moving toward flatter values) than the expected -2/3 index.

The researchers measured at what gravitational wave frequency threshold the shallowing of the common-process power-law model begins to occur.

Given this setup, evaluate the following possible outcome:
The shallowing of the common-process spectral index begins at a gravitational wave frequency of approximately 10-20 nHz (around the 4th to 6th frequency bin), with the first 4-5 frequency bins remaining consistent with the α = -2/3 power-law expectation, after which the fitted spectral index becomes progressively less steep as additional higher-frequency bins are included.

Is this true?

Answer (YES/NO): NO